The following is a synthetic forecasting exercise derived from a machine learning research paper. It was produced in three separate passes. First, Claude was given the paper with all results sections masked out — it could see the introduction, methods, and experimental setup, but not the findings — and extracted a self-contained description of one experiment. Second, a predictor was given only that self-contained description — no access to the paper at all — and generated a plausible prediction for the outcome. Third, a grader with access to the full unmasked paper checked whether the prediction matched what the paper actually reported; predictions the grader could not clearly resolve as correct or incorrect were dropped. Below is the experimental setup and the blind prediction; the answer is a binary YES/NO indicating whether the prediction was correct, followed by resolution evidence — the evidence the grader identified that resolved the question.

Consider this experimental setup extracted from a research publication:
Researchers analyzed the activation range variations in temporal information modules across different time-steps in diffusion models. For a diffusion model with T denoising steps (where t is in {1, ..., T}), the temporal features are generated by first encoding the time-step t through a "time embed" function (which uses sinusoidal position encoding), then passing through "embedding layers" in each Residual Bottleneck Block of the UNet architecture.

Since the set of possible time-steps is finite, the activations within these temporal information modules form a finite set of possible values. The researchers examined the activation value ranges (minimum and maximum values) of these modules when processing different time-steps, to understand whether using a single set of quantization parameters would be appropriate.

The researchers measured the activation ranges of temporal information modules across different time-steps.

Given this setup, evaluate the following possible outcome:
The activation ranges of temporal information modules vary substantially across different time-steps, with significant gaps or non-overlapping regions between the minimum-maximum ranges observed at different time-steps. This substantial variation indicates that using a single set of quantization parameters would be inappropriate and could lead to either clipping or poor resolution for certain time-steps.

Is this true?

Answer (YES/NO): YES